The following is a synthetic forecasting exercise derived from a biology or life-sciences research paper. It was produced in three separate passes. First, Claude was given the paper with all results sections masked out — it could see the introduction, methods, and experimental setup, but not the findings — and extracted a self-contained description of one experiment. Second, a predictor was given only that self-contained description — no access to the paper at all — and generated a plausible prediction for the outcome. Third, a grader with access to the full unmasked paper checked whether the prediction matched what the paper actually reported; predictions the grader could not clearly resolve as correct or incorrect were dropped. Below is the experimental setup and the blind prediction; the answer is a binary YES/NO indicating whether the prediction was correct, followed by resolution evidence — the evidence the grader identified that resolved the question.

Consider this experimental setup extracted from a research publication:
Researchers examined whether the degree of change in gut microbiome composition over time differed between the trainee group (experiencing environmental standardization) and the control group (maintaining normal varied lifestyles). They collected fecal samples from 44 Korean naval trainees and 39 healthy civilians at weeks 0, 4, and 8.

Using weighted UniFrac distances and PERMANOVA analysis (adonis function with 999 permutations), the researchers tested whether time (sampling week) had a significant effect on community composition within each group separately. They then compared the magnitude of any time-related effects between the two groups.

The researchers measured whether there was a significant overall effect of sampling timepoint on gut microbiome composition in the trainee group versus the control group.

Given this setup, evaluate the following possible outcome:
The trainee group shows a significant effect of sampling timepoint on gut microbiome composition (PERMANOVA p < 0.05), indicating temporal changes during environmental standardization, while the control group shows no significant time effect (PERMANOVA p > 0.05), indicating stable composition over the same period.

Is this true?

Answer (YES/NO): NO